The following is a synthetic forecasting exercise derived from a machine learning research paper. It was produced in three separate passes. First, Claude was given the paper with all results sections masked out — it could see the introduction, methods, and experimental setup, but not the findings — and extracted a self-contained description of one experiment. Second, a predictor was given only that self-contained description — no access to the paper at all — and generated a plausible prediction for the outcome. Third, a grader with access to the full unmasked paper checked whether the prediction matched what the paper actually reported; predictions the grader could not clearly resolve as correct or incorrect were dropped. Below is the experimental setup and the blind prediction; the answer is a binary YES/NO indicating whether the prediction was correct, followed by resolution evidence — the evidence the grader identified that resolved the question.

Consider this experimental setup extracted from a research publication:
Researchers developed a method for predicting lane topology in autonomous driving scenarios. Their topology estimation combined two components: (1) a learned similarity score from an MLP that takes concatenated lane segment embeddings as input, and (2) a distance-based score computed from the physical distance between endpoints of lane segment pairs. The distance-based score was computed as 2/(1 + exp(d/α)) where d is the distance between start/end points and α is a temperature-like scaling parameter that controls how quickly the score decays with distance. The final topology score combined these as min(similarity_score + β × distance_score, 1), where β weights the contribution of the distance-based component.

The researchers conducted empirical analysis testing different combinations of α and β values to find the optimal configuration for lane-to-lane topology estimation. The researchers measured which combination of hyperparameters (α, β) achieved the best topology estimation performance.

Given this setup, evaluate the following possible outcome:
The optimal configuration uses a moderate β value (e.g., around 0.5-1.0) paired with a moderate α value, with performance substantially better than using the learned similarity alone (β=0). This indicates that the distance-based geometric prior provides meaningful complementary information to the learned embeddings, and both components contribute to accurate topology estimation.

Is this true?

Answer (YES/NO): YES